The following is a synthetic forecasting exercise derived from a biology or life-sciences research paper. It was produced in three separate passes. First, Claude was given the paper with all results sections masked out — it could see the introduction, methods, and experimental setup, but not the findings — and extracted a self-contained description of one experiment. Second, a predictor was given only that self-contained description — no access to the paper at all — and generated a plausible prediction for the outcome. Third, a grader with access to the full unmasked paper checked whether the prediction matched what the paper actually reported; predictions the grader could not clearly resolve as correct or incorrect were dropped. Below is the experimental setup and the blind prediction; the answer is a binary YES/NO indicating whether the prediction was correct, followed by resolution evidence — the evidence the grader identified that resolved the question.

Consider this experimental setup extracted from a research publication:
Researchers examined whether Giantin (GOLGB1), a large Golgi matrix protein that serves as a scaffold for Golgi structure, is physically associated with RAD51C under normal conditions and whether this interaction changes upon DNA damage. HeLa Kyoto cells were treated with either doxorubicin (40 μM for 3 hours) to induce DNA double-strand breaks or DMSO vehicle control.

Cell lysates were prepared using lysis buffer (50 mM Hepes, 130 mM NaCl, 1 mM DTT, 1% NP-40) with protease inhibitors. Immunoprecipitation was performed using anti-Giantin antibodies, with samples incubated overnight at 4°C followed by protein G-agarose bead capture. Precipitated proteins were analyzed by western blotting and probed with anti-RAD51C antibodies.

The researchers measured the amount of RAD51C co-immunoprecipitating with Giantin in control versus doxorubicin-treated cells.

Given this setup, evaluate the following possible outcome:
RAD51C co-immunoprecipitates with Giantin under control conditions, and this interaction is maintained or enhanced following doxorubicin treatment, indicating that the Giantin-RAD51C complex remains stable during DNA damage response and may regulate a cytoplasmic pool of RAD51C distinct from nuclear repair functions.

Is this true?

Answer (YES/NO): NO